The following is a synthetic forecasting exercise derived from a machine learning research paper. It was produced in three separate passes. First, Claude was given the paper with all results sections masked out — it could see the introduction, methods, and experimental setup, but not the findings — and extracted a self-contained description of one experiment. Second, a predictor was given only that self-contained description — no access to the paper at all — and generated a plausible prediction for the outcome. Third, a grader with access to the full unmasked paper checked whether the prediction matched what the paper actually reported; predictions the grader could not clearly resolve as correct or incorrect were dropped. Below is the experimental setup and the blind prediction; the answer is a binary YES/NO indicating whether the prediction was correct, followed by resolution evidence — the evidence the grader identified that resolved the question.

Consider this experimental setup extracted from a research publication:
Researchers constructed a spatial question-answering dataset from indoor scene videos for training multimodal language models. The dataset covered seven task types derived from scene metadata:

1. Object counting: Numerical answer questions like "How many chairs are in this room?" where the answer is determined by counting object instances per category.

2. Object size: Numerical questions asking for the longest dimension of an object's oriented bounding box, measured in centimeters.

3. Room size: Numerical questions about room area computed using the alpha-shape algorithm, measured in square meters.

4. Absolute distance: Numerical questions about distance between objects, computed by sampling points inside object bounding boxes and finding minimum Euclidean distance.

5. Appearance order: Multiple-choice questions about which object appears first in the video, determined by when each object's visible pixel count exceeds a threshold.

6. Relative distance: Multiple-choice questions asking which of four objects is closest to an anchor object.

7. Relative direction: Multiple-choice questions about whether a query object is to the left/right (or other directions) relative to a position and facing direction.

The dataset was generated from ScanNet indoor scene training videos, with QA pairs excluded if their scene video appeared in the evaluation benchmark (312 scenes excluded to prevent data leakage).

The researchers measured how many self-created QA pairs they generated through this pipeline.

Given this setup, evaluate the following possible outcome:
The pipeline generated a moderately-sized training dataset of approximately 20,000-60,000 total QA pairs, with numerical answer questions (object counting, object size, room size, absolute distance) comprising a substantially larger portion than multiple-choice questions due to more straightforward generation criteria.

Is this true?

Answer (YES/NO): NO